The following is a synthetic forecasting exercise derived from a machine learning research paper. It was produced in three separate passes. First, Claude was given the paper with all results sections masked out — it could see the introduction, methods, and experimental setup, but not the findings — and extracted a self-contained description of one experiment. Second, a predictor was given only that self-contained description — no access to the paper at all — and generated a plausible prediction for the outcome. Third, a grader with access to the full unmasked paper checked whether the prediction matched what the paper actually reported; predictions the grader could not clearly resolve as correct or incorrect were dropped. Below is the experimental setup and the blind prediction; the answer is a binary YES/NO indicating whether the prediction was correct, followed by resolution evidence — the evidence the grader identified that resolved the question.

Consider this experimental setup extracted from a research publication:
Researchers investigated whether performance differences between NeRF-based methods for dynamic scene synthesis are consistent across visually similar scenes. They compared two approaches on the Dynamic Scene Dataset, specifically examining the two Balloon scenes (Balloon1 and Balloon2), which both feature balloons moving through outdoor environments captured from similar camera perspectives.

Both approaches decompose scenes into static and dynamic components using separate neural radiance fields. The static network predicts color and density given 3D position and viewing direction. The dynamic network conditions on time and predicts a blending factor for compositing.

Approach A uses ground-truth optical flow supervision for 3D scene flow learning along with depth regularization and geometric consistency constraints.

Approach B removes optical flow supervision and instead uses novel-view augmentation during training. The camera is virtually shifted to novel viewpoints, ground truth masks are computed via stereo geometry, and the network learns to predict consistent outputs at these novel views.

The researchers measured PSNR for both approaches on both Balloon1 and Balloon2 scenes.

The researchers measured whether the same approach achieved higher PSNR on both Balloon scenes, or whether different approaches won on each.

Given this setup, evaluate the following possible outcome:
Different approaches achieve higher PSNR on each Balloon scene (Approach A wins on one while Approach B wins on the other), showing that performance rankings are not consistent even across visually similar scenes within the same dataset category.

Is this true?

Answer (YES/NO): YES